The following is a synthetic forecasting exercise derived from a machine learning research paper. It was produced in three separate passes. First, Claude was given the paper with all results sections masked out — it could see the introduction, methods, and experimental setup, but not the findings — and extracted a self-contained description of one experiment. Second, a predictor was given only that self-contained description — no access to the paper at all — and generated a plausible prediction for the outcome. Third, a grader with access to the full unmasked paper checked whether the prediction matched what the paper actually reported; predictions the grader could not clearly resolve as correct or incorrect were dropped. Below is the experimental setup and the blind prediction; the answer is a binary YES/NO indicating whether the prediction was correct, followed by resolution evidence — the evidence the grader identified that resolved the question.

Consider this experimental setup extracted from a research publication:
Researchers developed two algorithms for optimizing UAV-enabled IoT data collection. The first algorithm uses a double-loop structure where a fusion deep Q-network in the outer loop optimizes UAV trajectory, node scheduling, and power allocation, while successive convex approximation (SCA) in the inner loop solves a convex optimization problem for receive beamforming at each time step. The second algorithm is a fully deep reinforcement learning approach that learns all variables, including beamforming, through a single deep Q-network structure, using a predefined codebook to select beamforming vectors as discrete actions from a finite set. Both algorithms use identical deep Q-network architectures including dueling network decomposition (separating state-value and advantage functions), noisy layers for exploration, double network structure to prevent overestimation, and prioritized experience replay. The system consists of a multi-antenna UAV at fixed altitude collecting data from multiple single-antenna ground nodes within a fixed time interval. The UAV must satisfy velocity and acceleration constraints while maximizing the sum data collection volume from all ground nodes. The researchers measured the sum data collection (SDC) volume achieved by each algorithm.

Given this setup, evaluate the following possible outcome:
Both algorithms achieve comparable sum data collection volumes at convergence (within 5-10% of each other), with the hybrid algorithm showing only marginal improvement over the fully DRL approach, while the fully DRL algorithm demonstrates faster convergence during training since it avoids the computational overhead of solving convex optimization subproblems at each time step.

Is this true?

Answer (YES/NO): NO